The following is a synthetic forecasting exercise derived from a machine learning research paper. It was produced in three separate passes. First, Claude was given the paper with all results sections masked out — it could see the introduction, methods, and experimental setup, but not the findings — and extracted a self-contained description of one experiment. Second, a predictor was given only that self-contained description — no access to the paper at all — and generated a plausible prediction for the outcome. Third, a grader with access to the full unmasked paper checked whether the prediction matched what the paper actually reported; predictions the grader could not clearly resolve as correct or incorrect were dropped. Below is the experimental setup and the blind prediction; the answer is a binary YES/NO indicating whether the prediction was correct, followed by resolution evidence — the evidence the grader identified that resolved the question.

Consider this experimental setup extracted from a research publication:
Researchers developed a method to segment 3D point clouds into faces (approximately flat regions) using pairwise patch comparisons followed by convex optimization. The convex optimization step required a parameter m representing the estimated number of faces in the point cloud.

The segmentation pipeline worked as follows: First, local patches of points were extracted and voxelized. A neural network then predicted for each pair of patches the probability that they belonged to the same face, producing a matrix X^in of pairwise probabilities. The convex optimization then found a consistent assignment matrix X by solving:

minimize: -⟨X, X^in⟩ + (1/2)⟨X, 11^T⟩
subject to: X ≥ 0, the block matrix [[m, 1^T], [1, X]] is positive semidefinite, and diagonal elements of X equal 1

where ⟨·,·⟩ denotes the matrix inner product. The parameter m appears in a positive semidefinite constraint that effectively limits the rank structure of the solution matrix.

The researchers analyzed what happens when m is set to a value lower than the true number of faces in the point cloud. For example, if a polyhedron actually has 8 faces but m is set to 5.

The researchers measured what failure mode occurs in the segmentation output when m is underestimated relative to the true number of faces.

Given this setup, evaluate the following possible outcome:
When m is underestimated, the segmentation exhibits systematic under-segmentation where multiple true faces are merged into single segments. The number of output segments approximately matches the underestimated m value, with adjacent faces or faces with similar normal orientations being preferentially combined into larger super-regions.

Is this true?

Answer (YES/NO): NO